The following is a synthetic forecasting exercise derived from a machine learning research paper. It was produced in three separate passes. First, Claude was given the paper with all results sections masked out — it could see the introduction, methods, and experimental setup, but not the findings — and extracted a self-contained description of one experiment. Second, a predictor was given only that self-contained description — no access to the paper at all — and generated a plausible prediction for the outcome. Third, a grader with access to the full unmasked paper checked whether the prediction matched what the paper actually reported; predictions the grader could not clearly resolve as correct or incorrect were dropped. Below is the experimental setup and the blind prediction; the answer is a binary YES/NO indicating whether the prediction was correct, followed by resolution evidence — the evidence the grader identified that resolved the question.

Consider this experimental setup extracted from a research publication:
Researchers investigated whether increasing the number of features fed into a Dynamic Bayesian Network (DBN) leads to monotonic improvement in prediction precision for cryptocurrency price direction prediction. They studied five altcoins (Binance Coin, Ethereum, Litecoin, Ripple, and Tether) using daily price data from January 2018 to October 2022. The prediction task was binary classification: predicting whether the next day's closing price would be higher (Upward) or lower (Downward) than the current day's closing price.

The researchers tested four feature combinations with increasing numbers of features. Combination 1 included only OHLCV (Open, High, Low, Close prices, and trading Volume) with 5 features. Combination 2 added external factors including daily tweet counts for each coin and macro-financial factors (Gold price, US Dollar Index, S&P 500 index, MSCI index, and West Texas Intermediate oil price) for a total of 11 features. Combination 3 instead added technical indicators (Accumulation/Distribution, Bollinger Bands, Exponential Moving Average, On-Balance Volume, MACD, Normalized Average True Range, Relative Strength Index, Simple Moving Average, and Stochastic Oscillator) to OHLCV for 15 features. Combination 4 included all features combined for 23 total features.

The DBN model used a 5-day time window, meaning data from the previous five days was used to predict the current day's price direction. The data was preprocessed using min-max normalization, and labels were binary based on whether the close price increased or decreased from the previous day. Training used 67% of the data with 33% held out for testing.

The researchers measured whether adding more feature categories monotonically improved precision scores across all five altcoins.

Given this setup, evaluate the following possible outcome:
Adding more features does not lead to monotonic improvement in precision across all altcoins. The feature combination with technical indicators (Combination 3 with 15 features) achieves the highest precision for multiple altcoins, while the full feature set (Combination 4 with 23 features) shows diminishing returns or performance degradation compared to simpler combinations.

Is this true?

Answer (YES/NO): YES